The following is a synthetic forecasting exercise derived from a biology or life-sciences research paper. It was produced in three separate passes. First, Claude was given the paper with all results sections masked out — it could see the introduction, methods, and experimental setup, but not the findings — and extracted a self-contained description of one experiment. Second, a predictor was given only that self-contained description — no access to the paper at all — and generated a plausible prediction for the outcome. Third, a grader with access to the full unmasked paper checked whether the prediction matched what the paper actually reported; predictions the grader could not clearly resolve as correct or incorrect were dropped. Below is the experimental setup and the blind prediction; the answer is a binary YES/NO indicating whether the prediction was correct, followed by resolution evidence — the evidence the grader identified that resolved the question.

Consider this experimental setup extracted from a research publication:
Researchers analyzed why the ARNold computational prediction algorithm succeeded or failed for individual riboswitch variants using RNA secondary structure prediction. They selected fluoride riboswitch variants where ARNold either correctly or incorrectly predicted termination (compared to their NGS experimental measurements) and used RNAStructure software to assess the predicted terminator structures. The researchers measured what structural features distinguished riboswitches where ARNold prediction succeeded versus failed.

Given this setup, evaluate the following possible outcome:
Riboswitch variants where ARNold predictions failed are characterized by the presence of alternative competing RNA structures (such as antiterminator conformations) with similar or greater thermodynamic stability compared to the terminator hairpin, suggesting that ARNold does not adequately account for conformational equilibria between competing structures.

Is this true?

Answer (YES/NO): NO